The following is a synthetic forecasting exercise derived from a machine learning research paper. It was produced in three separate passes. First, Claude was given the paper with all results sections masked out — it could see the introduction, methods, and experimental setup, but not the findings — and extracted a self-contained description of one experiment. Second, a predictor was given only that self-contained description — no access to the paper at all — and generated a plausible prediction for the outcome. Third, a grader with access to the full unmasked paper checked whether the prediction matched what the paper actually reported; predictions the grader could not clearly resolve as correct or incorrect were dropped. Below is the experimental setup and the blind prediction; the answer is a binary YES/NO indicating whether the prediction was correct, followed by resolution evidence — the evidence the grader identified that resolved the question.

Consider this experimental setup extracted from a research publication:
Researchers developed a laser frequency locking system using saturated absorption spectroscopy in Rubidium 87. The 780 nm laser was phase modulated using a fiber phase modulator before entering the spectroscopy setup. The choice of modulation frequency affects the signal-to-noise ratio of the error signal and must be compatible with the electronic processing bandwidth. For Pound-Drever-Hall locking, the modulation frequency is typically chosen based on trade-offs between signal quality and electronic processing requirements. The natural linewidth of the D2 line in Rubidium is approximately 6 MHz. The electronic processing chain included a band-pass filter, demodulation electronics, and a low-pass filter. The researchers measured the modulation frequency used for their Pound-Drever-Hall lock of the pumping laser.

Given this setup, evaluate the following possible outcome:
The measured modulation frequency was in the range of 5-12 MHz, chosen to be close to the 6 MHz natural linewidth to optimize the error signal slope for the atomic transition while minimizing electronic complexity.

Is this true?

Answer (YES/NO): NO